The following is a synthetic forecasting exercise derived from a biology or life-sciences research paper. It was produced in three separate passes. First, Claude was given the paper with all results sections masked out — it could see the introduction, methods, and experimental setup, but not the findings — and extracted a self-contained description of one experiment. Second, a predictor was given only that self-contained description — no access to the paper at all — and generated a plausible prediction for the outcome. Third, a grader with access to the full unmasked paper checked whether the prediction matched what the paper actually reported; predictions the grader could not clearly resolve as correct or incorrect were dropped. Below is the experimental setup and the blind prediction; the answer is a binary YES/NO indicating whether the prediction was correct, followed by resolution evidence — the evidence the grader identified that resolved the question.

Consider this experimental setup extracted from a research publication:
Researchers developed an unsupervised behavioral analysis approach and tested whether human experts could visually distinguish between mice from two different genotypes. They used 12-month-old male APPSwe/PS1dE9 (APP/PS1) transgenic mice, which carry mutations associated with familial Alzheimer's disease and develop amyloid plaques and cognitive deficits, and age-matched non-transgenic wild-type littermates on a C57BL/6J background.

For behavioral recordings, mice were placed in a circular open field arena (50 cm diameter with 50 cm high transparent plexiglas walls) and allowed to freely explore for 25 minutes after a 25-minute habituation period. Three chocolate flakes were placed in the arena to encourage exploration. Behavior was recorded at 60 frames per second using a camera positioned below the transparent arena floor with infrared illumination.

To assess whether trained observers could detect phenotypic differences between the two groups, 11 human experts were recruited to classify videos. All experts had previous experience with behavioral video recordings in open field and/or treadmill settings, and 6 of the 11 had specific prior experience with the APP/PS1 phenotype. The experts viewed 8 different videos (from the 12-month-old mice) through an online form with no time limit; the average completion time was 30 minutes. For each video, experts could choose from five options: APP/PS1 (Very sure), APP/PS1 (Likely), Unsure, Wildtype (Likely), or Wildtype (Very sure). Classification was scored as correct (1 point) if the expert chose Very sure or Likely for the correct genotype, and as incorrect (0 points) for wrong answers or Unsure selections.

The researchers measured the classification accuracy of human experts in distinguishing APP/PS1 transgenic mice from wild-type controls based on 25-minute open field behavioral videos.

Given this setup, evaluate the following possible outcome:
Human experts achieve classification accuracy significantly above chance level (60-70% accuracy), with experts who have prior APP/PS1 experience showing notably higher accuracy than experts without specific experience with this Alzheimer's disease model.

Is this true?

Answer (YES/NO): NO